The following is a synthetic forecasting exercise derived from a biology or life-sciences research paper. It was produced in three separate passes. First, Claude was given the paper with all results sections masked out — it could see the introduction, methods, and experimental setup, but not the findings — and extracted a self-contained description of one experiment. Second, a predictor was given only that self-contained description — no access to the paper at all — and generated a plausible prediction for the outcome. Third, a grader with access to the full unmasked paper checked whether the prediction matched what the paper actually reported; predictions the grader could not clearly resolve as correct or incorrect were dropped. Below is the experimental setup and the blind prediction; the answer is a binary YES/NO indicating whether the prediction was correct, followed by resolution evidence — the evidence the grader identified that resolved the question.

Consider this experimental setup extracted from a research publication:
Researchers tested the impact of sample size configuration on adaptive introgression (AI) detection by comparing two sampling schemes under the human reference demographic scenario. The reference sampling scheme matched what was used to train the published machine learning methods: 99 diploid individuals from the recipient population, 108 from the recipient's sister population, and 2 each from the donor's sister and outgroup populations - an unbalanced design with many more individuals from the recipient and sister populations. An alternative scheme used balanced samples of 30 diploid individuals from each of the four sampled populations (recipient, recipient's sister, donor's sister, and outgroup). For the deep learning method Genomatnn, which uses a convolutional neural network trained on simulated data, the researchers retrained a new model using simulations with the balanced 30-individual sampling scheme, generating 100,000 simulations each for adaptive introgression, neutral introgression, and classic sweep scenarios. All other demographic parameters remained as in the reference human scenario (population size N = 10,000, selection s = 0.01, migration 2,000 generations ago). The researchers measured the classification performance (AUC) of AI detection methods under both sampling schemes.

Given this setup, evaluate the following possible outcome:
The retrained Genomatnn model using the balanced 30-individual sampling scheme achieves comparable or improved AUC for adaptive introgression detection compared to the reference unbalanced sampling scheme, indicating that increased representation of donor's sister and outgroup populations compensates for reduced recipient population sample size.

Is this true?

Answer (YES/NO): NO